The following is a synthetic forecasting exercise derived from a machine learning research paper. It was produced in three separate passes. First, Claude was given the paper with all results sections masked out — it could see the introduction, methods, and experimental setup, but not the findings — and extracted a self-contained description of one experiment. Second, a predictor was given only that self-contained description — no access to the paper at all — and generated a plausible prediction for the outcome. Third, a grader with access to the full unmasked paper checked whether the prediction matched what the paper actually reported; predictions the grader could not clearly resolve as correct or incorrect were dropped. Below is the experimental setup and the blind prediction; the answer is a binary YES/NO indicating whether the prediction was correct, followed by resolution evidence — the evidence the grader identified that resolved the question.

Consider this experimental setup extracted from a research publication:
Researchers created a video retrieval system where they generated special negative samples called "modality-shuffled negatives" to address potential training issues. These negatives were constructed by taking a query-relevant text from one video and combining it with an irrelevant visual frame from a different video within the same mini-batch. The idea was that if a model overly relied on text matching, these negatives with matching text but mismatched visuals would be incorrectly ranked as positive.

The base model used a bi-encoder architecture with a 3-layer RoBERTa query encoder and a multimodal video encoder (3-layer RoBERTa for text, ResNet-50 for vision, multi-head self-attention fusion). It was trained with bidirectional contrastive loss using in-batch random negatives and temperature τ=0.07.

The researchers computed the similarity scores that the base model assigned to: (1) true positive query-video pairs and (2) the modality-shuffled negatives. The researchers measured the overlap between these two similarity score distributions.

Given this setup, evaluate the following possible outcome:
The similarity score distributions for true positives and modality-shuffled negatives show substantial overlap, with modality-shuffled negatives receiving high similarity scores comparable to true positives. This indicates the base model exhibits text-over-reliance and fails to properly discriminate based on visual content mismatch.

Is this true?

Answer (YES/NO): YES